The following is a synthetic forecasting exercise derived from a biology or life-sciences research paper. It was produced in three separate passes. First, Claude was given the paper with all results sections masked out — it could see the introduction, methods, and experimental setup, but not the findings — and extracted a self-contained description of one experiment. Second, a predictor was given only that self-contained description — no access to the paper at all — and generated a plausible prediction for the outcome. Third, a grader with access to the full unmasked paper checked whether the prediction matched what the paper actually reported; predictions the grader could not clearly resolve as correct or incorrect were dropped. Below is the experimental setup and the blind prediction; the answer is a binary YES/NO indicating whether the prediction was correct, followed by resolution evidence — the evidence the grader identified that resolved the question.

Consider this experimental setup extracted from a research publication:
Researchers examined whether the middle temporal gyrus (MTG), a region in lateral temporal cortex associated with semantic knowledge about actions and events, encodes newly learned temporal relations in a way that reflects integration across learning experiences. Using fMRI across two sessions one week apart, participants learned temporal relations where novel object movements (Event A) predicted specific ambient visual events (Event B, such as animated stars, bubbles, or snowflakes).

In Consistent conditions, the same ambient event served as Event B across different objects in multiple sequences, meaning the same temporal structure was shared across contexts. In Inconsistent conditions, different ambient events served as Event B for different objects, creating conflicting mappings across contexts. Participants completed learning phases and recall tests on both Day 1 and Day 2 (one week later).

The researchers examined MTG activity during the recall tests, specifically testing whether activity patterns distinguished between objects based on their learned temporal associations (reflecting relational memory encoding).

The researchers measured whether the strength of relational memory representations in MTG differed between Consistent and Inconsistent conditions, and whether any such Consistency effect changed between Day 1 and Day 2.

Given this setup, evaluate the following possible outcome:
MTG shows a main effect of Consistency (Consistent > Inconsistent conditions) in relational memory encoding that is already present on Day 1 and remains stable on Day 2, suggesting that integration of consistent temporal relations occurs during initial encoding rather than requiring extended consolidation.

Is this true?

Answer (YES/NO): NO